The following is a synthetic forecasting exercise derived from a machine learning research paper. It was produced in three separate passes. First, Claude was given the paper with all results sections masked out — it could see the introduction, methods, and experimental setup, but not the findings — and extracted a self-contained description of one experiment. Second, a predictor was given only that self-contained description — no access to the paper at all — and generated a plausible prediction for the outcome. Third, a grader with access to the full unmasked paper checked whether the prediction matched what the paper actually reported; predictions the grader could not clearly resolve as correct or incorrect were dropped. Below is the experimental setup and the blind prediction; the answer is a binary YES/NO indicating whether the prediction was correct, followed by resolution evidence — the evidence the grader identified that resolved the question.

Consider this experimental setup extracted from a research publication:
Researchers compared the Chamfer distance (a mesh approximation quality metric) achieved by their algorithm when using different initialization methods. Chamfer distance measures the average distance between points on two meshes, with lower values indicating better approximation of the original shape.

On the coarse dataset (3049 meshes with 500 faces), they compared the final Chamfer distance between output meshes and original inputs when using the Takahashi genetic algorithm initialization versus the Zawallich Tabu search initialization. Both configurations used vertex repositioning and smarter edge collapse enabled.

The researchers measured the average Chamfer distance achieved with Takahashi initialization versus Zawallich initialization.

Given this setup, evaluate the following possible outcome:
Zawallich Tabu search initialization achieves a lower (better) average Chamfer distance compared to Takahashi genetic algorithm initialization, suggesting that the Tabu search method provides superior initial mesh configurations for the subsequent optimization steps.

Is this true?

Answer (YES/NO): NO